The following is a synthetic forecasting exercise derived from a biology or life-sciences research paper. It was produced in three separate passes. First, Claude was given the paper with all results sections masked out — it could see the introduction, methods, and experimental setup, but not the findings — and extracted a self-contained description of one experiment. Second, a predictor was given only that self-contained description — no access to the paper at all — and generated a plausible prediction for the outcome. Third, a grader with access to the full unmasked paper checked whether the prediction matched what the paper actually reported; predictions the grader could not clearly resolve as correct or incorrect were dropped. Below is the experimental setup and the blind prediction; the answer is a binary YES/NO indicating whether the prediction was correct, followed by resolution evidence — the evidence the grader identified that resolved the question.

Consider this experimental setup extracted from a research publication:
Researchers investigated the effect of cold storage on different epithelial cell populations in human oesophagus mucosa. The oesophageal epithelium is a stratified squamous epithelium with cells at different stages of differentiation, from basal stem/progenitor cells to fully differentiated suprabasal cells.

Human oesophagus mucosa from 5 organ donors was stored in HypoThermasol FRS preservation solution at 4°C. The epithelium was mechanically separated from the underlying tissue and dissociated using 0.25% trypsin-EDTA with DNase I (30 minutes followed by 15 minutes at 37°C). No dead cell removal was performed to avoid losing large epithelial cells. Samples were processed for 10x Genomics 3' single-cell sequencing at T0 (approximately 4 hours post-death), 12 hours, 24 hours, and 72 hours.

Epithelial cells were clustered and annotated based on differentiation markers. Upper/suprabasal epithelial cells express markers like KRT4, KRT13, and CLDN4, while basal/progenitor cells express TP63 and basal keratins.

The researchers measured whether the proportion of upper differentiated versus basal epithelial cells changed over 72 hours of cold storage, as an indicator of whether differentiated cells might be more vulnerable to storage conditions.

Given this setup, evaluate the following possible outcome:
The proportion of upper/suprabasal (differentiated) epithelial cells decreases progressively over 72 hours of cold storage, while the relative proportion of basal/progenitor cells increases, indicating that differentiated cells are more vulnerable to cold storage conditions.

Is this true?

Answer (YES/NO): NO